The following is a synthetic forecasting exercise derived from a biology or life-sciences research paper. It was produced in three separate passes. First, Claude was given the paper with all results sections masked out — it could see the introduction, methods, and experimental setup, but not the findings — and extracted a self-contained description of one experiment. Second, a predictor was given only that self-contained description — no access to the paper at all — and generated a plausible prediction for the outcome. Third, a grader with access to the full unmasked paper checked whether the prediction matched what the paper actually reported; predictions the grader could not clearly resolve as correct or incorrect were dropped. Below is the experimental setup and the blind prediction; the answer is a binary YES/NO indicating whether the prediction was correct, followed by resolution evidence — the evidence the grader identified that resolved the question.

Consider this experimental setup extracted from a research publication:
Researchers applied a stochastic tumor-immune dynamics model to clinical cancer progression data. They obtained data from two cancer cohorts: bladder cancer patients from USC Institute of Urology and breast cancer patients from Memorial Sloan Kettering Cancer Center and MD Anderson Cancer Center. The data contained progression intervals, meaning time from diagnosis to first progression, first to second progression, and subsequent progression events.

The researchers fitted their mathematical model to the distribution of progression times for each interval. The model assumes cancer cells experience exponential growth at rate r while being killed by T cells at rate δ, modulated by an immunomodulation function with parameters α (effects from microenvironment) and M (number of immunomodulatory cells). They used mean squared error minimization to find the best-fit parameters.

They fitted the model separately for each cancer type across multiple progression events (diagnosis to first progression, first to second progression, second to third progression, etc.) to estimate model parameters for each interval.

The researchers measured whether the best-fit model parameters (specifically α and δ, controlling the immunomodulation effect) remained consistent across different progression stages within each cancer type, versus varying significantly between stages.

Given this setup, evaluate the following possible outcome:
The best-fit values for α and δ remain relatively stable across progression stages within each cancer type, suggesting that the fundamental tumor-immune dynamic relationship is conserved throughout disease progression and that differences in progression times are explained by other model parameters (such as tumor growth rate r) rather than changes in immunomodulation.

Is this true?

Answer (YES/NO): NO